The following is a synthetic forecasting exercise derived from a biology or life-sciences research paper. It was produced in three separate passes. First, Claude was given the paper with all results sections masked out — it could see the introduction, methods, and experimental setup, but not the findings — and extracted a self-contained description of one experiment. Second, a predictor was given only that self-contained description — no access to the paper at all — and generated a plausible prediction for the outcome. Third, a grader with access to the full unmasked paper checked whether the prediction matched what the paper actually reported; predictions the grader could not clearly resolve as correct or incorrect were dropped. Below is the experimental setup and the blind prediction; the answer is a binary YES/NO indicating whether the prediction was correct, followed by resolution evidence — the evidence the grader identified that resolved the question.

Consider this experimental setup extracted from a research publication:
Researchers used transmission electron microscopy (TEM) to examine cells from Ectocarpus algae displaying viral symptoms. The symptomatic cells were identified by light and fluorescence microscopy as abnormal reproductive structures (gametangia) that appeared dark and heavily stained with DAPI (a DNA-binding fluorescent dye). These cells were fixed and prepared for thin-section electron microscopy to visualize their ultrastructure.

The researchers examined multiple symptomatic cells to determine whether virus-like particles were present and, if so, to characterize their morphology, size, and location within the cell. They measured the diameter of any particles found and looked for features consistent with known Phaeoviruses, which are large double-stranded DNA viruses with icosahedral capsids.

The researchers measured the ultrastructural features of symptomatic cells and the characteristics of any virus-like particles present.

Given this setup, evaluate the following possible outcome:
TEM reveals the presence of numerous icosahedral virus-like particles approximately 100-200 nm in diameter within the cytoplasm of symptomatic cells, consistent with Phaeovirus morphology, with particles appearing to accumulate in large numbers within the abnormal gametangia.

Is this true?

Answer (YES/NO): YES